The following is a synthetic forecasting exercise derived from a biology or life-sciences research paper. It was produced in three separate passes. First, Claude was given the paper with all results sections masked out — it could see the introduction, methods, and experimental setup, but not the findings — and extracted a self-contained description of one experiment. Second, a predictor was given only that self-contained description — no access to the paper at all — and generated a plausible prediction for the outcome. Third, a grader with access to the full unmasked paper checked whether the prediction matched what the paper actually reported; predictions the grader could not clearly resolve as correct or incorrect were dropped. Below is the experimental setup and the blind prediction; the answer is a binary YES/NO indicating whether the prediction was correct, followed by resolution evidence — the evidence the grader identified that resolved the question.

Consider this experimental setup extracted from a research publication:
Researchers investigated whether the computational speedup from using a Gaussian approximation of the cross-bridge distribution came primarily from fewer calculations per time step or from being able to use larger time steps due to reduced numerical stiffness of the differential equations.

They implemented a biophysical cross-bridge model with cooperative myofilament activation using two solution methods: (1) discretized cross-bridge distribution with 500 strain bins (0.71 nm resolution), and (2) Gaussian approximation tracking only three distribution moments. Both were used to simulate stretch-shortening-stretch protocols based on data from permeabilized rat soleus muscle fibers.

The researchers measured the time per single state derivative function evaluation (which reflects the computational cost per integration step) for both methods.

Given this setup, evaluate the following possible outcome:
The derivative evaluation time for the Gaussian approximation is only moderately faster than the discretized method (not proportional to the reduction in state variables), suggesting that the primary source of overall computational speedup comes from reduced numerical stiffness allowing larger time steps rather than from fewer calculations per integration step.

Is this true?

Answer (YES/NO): YES